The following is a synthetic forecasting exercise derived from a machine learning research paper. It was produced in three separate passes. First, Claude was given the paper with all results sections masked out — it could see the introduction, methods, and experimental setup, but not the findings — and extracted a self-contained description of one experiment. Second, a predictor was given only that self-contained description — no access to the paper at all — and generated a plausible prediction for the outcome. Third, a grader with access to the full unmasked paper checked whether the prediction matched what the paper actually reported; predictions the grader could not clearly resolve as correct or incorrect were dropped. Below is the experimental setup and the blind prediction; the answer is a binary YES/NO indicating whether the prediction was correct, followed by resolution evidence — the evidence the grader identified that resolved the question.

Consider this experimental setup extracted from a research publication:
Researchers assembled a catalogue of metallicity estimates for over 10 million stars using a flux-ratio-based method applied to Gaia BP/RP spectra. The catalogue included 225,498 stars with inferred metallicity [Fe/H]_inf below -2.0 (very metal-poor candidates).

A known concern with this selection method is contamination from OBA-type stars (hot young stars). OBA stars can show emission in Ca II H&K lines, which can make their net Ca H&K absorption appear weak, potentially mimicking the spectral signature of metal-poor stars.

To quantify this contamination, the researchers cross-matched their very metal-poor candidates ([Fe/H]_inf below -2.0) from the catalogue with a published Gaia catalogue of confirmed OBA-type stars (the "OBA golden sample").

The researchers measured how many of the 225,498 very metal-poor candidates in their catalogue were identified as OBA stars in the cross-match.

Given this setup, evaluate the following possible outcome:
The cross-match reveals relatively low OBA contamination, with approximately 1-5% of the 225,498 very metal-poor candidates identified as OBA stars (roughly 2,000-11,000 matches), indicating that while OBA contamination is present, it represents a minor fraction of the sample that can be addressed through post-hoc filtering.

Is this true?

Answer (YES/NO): NO